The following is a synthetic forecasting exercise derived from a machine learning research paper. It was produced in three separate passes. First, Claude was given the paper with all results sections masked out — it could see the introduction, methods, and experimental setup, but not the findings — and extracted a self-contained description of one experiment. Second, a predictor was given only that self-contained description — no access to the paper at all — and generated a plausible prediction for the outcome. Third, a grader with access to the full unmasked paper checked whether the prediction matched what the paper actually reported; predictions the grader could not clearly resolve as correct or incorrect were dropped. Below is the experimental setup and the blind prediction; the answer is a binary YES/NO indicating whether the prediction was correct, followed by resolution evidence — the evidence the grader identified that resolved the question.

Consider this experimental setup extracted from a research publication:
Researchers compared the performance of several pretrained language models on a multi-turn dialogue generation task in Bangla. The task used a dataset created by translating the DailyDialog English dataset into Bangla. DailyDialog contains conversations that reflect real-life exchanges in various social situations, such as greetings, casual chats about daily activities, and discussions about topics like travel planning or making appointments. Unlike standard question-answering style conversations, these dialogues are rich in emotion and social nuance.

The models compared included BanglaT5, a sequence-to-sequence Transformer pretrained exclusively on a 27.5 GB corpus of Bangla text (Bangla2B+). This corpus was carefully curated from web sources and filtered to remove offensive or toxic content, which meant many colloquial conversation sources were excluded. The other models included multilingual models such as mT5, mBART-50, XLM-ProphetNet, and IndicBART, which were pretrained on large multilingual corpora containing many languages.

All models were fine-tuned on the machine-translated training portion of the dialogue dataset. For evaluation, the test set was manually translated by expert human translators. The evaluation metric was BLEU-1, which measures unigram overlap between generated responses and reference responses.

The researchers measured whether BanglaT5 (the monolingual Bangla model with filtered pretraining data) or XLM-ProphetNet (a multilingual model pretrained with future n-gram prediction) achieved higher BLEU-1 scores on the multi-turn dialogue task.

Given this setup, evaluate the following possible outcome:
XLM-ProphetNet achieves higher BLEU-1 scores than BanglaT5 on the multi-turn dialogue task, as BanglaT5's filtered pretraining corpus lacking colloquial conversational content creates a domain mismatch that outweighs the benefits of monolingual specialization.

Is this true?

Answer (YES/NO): YES